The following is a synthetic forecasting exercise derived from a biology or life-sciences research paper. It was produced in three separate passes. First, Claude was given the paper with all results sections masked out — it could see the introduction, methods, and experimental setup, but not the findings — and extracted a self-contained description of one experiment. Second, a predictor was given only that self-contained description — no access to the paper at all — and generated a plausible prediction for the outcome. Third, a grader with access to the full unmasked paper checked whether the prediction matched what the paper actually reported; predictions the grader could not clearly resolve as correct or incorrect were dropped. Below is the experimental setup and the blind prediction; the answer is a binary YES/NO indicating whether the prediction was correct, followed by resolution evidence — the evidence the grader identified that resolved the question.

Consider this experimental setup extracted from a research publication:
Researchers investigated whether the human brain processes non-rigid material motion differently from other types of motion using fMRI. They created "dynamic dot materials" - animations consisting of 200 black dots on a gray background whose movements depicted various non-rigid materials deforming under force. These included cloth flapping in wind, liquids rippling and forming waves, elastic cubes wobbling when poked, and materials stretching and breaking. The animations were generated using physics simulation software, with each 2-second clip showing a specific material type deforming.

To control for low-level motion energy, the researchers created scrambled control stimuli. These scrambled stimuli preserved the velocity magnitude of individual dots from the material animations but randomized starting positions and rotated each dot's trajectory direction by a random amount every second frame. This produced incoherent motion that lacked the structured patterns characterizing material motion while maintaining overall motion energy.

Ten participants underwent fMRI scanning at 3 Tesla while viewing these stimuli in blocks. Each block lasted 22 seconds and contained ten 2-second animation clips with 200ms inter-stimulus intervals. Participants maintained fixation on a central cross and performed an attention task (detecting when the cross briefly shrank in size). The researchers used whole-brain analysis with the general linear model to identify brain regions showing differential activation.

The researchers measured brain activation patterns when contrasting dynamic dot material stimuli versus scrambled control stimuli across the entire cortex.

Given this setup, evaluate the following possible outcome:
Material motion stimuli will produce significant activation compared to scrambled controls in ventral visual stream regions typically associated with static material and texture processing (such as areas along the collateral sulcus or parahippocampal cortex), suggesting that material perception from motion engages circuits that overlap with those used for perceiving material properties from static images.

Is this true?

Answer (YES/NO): YES